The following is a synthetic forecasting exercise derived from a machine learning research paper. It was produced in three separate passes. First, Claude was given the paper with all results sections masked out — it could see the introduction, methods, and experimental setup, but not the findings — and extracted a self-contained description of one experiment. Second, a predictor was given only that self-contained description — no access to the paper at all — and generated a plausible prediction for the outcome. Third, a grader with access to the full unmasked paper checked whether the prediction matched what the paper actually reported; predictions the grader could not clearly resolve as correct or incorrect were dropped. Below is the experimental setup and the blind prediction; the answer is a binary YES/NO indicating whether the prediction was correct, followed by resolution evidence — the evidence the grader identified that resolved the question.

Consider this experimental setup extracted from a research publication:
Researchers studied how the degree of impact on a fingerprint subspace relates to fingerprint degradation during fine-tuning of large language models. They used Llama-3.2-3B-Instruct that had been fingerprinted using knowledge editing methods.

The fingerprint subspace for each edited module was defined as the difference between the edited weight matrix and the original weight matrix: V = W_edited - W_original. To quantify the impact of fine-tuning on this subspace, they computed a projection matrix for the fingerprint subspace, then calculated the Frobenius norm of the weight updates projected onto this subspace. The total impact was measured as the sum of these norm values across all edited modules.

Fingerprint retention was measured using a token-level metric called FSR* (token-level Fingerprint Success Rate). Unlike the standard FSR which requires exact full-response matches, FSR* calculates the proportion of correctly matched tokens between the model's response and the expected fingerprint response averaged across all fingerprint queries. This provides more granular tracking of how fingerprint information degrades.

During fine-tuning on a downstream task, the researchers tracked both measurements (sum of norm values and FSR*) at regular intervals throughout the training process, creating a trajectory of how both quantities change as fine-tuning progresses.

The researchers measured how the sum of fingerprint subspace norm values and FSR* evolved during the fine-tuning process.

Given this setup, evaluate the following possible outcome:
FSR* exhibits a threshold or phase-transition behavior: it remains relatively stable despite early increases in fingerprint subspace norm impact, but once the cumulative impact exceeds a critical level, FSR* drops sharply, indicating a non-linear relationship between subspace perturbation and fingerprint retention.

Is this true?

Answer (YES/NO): NO